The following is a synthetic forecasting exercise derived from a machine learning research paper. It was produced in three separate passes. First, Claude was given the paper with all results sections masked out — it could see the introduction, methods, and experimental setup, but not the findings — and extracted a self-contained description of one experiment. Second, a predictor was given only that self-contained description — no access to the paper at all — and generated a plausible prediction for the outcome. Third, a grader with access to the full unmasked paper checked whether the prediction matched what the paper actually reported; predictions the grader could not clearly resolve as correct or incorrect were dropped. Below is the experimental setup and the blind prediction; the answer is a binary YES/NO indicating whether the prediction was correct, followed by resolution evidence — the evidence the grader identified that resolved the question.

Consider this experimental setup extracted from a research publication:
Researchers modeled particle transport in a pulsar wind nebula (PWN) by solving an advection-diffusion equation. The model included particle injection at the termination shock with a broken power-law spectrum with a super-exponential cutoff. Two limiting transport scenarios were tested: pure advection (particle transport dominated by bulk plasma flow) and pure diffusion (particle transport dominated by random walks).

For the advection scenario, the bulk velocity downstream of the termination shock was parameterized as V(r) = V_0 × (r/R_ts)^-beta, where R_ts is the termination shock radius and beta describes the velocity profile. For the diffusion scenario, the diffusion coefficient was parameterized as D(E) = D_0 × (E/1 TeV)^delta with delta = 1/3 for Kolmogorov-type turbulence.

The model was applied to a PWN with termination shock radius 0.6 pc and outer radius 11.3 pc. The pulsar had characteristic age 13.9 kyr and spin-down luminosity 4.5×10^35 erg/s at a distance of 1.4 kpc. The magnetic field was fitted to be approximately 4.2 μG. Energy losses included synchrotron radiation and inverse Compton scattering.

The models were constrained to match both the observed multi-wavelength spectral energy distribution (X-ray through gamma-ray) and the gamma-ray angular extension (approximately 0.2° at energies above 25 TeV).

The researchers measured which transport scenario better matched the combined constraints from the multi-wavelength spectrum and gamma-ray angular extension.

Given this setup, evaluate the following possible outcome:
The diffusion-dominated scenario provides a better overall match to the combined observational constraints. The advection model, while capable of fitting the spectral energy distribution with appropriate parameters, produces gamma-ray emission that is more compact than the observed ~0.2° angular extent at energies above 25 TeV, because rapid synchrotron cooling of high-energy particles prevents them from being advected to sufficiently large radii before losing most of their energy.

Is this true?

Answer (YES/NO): NO